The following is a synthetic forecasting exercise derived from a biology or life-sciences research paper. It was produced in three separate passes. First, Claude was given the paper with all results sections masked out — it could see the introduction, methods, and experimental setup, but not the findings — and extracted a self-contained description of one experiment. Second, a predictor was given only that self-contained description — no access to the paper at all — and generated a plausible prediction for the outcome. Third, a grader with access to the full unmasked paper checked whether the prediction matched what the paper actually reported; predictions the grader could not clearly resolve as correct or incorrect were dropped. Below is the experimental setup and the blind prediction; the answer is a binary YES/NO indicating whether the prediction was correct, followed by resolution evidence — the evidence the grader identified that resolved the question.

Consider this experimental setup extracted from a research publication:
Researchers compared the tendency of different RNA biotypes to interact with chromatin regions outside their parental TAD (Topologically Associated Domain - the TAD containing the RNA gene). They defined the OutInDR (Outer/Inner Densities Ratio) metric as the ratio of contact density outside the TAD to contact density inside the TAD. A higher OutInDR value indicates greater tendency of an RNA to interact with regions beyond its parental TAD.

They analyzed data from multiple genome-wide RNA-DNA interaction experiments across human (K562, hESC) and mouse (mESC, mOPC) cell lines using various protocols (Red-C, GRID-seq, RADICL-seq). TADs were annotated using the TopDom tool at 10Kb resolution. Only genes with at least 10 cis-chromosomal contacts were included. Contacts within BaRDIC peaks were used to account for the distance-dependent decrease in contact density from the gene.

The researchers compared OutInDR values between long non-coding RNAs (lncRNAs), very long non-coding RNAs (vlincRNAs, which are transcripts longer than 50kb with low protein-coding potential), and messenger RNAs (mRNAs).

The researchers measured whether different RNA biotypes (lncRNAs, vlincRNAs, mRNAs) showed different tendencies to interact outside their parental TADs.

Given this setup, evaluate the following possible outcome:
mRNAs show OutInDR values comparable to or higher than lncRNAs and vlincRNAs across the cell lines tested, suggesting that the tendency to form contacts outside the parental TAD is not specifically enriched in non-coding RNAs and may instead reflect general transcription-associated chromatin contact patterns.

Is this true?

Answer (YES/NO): NO